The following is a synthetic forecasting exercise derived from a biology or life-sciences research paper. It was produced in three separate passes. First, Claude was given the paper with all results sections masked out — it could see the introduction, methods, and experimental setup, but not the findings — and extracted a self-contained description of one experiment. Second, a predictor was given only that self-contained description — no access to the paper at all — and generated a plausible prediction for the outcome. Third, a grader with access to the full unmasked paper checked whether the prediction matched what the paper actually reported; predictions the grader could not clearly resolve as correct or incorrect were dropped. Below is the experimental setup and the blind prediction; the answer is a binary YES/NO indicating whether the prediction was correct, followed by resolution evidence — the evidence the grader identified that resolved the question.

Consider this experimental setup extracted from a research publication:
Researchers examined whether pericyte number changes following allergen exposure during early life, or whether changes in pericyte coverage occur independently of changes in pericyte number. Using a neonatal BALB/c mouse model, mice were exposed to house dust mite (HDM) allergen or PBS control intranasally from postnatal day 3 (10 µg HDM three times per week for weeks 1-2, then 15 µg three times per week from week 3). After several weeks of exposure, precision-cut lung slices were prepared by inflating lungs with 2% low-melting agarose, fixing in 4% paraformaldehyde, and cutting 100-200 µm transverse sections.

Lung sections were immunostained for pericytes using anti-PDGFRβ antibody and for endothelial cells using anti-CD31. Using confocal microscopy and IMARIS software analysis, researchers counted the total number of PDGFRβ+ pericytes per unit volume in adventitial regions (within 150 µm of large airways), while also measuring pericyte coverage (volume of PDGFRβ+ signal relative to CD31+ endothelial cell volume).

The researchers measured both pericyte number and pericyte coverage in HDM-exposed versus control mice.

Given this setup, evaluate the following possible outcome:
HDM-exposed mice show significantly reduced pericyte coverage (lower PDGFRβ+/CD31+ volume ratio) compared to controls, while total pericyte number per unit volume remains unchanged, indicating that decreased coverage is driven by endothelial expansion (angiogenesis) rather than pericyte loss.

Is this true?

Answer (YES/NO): NO